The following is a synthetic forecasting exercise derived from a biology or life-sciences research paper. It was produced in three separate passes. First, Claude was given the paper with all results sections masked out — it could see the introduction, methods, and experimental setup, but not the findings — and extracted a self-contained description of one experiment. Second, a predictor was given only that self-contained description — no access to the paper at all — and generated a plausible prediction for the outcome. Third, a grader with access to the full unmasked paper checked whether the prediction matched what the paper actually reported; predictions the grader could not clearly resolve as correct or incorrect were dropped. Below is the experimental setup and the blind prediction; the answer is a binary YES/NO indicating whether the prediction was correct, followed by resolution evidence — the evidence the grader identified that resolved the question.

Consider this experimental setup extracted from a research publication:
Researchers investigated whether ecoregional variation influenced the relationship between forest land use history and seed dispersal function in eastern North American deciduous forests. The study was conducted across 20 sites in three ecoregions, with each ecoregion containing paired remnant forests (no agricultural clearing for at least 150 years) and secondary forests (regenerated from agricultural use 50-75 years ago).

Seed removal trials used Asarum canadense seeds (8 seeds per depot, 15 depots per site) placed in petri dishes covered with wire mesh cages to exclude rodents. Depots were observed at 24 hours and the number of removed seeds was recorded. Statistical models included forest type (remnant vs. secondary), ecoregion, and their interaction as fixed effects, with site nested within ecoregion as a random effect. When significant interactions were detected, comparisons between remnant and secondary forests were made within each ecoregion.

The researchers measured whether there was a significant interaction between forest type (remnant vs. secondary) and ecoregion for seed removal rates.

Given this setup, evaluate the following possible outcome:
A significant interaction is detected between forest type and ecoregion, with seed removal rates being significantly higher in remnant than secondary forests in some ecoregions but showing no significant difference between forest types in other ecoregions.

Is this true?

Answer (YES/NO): NO